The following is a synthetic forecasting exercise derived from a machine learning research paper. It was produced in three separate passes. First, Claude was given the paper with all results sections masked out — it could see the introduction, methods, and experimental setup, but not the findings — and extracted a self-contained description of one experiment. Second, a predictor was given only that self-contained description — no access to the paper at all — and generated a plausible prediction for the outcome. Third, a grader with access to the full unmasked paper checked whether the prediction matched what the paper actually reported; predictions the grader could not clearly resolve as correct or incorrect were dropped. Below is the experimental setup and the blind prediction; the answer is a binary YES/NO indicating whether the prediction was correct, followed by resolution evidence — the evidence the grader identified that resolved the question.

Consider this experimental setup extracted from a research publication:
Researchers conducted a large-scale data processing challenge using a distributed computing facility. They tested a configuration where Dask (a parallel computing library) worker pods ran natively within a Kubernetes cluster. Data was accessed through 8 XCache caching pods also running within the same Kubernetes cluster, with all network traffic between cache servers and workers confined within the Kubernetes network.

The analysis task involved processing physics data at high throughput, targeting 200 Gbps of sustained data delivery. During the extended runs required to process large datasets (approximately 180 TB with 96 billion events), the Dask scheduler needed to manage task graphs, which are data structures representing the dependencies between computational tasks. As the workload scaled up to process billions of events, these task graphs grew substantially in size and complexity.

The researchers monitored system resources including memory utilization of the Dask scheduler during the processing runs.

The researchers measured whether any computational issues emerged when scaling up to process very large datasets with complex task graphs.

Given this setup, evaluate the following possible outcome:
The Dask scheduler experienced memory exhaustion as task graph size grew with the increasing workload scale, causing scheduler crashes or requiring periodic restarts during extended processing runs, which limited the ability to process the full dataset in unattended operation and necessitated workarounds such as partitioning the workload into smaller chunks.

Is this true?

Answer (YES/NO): NO